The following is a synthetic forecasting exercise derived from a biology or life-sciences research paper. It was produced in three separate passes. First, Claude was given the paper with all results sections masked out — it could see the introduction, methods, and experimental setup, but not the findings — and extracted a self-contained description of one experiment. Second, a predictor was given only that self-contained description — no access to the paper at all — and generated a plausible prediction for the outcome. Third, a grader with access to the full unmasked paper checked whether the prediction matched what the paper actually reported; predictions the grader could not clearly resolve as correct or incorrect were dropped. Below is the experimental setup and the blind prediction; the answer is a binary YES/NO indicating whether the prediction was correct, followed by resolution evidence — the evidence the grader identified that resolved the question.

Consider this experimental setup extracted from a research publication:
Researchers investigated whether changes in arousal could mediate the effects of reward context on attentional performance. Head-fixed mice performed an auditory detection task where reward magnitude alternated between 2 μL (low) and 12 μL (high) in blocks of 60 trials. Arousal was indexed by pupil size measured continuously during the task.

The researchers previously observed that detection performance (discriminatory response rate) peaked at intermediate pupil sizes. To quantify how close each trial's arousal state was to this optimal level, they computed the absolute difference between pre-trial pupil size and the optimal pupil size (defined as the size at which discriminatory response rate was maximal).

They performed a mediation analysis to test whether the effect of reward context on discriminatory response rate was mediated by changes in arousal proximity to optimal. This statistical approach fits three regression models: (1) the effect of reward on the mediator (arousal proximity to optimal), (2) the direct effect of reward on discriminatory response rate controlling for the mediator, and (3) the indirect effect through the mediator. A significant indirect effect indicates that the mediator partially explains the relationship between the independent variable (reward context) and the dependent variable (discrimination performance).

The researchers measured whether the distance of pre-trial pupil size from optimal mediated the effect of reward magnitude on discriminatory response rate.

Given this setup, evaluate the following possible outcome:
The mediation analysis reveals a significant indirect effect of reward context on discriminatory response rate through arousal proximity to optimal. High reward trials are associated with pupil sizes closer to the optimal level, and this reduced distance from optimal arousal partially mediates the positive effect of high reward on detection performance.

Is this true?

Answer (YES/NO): YES